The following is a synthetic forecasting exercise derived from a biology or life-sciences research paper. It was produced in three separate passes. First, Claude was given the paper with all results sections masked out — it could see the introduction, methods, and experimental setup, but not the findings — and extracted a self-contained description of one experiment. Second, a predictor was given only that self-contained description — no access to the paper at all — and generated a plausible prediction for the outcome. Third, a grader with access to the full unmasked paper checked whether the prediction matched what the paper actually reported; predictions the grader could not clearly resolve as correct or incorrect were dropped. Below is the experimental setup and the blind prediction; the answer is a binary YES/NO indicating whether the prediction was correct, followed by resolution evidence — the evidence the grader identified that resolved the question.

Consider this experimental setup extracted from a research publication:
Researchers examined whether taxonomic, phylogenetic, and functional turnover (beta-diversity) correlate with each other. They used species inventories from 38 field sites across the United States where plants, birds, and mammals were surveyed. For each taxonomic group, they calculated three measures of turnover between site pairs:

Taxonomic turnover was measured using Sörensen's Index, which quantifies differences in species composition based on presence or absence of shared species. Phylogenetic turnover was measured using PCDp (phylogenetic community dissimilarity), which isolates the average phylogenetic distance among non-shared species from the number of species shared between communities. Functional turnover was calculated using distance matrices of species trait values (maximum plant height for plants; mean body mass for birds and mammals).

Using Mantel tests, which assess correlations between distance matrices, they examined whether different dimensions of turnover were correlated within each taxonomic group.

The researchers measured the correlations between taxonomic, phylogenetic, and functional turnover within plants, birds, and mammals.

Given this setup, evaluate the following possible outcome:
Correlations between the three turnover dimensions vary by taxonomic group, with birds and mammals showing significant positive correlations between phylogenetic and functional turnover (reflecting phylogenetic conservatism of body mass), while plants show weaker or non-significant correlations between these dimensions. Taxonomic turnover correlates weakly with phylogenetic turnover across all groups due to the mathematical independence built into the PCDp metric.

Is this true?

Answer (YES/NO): NO